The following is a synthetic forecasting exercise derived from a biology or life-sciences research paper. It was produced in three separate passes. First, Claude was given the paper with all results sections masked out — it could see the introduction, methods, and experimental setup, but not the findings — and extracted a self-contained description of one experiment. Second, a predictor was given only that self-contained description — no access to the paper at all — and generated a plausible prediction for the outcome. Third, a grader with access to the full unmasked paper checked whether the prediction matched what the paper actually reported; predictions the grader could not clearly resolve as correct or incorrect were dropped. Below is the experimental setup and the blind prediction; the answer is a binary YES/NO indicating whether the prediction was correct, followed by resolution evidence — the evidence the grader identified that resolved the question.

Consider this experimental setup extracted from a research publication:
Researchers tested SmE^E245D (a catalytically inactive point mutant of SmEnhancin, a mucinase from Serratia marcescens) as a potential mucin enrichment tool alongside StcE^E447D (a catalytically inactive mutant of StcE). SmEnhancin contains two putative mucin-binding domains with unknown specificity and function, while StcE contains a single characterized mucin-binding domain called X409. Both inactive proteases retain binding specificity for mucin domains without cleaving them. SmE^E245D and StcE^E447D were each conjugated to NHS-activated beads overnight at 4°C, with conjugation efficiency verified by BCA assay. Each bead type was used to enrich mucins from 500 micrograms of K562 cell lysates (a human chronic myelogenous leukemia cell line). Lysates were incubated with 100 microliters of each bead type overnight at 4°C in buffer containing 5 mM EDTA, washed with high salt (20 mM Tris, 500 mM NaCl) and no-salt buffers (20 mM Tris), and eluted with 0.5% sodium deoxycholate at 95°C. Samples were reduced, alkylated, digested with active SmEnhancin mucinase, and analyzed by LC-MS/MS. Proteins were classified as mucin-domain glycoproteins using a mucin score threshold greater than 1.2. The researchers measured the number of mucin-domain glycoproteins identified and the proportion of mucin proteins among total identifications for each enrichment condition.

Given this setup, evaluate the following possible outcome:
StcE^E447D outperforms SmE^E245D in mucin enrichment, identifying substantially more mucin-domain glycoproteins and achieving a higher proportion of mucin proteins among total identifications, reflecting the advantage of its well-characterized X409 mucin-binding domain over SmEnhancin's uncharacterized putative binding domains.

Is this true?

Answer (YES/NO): YES